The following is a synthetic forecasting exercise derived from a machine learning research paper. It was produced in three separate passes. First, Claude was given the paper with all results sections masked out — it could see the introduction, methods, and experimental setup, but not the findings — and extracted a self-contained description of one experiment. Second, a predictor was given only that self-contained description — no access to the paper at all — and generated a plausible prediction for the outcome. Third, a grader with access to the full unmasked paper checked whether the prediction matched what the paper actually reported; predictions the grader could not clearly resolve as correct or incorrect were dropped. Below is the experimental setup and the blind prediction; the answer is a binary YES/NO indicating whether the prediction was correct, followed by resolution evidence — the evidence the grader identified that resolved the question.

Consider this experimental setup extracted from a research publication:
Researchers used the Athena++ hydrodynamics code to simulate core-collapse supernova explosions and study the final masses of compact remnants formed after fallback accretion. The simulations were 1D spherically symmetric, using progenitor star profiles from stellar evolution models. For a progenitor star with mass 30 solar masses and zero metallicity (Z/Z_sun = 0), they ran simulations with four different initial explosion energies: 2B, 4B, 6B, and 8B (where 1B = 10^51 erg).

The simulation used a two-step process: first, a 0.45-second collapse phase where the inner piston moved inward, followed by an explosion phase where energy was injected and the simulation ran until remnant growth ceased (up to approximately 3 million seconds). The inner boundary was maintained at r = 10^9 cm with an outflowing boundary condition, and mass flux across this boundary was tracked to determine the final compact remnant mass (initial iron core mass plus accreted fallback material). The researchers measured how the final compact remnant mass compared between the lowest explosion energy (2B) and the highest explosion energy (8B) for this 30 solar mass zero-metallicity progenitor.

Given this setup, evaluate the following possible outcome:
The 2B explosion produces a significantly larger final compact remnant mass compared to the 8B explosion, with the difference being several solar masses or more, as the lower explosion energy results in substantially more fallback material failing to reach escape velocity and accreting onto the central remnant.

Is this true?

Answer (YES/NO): YES